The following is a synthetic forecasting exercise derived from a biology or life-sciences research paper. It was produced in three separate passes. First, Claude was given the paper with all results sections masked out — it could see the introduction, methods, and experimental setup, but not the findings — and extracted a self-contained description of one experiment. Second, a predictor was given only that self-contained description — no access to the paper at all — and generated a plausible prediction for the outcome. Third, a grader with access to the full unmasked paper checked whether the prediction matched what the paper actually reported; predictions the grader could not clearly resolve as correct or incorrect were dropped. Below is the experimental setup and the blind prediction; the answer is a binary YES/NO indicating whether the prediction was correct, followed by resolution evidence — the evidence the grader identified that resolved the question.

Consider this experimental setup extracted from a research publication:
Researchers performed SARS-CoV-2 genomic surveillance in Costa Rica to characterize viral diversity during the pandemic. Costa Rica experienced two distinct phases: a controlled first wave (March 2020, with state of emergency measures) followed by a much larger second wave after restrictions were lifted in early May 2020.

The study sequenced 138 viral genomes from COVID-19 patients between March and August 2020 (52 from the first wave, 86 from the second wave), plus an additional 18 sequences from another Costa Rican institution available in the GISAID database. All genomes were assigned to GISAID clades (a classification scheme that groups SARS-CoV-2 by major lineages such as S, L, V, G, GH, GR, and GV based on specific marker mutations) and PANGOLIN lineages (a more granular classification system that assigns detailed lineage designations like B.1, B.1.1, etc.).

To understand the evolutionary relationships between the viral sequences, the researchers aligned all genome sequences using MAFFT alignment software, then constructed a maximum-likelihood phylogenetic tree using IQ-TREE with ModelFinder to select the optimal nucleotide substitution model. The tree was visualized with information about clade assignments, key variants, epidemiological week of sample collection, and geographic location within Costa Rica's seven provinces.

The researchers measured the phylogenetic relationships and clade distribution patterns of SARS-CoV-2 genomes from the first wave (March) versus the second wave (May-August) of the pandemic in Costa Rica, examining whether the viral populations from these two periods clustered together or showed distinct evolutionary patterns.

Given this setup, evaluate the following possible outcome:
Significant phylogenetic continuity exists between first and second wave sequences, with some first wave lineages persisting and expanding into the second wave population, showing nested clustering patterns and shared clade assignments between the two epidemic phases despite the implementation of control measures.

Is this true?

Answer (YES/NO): NO